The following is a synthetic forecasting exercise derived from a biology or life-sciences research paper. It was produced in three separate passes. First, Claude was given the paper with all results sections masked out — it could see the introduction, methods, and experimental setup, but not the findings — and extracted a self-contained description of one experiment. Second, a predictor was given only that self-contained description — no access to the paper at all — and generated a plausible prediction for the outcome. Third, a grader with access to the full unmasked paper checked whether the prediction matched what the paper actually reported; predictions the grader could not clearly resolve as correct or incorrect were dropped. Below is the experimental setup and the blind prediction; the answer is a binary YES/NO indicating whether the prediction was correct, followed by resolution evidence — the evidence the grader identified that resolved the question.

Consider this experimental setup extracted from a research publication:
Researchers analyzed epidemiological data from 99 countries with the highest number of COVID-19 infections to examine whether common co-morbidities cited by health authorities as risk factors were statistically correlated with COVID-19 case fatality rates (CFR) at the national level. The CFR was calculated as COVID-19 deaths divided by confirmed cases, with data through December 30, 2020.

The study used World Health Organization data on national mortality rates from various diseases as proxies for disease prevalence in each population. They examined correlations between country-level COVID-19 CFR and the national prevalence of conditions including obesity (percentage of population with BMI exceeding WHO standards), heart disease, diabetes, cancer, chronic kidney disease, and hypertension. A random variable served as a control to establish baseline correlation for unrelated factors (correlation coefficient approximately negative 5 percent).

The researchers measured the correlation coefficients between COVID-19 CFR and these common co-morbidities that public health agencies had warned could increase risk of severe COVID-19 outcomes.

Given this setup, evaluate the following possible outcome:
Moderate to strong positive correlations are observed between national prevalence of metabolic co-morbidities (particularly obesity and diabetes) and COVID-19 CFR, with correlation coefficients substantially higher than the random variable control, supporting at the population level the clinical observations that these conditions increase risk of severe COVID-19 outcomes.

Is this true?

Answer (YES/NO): NO